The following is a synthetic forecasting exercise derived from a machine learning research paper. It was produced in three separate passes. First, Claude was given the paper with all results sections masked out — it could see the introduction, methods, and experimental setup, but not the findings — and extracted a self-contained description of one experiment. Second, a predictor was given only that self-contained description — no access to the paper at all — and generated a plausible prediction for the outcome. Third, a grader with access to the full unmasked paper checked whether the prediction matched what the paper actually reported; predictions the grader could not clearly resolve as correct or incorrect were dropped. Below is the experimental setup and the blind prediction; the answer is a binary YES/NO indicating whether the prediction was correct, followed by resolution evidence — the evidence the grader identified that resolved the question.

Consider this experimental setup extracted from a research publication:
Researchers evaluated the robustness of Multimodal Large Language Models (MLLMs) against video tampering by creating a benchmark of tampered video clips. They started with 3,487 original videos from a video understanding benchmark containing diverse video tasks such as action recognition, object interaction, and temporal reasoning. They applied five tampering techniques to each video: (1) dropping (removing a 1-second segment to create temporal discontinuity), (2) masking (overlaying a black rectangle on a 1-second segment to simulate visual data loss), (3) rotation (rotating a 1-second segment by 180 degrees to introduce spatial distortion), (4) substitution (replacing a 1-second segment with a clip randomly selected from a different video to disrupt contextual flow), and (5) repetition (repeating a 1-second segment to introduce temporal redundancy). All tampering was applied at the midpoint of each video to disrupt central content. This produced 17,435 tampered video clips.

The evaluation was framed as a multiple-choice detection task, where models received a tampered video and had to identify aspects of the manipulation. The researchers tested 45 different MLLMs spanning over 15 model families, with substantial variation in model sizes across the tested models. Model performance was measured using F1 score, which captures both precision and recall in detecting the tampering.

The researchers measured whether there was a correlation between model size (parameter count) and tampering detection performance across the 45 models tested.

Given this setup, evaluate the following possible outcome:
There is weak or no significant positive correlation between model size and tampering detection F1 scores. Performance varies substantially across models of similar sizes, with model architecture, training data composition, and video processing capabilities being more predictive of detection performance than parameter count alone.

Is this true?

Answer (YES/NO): YES